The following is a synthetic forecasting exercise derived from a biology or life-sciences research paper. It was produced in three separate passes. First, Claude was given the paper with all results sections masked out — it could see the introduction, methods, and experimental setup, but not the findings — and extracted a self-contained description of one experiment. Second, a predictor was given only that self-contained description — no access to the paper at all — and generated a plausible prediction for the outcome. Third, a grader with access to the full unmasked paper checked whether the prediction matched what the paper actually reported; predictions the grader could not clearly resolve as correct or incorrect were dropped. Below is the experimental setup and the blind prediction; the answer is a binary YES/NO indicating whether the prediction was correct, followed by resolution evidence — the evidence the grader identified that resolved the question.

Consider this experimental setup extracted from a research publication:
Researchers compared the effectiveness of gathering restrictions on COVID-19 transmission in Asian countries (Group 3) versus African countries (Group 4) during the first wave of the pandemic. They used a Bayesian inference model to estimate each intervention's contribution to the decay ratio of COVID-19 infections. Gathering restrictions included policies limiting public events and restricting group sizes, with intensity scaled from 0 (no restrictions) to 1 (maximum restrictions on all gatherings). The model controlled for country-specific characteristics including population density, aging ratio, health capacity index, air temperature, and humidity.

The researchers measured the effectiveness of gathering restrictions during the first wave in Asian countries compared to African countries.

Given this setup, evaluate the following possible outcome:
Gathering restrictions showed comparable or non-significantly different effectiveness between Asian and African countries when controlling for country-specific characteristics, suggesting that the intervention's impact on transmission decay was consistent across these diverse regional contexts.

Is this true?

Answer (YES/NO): NO